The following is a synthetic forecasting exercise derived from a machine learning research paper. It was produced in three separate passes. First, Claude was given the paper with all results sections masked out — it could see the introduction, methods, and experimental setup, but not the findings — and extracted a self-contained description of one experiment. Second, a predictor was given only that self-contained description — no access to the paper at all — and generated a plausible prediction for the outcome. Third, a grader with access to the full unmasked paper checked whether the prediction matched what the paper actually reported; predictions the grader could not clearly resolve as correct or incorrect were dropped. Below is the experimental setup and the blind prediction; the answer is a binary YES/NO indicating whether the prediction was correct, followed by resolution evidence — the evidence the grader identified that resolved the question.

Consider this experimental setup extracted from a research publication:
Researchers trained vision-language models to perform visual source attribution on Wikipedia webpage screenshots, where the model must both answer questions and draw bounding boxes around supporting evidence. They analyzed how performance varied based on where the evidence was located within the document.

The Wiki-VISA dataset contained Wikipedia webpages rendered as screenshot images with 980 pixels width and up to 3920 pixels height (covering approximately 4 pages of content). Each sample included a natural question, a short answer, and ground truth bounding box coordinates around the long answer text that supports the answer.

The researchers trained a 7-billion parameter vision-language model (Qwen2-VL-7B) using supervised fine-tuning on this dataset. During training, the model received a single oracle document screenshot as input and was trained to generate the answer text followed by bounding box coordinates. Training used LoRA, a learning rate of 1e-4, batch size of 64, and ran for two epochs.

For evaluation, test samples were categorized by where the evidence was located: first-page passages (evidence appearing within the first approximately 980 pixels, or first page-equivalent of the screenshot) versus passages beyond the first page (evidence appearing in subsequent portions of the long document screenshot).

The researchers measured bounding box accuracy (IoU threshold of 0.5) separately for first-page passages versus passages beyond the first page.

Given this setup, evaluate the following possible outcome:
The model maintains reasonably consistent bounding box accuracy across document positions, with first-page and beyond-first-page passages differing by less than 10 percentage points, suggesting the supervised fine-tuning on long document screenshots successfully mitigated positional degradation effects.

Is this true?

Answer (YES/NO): NO